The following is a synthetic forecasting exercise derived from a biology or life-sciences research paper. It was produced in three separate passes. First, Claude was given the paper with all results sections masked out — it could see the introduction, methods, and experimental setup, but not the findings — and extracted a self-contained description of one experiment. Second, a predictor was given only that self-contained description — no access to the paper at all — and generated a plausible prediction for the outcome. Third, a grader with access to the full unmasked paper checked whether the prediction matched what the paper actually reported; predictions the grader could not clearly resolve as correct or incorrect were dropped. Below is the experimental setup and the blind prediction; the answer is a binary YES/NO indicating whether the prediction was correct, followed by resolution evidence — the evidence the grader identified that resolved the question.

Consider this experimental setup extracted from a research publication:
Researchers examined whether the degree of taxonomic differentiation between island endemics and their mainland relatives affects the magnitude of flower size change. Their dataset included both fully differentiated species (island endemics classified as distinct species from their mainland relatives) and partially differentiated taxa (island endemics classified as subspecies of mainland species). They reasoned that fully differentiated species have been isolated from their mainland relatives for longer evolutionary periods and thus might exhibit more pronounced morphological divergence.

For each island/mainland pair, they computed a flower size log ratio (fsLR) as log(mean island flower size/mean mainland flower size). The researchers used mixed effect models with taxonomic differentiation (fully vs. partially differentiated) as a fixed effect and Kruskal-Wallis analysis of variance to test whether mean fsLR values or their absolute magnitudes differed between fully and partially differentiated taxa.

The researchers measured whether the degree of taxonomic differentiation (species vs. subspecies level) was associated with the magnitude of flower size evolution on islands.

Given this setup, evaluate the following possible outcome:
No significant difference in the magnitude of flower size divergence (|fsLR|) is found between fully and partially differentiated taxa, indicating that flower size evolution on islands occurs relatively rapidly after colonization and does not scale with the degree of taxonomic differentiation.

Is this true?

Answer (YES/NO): YES